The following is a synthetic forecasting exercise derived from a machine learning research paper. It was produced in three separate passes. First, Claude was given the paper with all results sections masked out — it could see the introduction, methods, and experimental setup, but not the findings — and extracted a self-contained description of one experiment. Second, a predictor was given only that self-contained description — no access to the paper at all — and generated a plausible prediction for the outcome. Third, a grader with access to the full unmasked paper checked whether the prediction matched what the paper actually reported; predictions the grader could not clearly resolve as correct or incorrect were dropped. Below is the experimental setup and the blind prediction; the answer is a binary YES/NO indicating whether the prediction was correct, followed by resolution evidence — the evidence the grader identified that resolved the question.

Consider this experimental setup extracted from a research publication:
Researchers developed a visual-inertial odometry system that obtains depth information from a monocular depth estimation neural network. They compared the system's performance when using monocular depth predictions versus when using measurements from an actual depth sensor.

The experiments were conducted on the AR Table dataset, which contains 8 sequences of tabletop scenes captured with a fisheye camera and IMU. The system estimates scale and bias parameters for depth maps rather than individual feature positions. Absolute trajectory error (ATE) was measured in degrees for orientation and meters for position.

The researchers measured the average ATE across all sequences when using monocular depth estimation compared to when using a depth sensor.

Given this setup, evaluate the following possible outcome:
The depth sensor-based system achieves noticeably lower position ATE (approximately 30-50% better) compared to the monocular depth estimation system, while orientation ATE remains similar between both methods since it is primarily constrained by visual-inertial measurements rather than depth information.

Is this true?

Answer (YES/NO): NO